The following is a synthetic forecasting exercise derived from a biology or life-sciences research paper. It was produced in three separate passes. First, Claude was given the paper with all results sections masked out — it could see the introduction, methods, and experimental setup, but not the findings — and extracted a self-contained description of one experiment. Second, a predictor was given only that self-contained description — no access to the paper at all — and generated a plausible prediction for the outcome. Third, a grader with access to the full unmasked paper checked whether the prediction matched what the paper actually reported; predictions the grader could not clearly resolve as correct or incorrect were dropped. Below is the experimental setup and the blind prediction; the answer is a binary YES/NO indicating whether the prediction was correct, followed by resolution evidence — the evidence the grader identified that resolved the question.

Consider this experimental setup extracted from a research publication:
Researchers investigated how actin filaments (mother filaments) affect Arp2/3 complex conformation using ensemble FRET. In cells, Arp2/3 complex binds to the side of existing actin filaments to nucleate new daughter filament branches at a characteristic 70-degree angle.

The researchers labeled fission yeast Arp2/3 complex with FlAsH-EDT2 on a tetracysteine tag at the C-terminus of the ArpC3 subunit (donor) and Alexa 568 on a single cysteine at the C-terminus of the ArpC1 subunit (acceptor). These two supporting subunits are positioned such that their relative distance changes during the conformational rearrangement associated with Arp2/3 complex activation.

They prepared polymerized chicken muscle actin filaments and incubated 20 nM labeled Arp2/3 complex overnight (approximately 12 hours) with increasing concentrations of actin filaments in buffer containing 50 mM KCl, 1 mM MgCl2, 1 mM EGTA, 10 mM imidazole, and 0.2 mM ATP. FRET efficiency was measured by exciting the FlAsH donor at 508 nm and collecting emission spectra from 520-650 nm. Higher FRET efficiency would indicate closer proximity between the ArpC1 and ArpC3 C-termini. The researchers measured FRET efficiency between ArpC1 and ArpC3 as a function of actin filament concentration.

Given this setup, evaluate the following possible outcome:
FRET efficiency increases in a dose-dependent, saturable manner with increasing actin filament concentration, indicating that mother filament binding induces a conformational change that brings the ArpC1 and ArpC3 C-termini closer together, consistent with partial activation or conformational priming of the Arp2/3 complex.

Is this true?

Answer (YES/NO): YES